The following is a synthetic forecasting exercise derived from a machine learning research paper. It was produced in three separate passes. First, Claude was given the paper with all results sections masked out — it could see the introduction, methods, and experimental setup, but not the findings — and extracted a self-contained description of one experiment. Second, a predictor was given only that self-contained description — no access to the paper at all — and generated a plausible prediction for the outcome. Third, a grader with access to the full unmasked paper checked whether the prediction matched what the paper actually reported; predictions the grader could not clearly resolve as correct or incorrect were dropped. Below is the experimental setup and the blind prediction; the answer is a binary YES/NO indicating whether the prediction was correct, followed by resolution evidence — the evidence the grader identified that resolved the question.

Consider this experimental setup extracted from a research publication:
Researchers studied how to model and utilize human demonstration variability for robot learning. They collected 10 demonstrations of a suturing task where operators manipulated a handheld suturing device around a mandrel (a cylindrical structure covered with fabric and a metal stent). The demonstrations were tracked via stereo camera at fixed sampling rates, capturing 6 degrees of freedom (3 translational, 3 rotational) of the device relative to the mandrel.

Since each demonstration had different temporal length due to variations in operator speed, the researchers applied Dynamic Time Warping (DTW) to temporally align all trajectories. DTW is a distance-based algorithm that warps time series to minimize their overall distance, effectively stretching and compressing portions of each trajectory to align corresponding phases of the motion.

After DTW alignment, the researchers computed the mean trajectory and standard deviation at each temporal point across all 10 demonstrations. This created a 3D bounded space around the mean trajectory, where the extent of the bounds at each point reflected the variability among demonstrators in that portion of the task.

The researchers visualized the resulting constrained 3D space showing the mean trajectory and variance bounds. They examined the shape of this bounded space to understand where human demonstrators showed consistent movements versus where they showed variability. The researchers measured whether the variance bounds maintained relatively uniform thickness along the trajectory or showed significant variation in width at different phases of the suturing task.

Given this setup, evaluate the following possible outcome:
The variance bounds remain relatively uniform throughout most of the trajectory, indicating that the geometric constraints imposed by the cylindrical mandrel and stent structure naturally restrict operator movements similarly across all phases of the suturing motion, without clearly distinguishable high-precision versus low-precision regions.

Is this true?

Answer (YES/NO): NO